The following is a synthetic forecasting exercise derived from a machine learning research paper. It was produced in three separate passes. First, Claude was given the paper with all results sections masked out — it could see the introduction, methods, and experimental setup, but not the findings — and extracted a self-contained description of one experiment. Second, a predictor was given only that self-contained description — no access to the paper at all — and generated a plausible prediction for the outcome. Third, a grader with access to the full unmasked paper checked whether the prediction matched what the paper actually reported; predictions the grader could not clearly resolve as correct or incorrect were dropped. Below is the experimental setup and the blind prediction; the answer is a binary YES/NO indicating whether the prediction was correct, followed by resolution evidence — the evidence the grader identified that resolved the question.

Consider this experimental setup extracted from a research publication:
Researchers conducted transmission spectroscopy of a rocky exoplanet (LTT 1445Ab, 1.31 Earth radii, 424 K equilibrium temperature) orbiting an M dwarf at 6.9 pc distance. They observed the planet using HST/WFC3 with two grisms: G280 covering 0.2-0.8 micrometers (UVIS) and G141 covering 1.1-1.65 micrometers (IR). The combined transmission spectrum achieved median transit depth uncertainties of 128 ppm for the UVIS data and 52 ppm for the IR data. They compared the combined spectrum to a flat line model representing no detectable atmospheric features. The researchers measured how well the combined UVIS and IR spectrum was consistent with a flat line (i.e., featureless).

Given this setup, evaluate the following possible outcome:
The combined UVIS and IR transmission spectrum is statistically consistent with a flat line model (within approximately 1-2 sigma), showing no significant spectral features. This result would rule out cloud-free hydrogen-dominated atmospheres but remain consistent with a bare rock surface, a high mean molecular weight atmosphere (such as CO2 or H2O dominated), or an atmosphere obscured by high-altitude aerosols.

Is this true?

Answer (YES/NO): YES